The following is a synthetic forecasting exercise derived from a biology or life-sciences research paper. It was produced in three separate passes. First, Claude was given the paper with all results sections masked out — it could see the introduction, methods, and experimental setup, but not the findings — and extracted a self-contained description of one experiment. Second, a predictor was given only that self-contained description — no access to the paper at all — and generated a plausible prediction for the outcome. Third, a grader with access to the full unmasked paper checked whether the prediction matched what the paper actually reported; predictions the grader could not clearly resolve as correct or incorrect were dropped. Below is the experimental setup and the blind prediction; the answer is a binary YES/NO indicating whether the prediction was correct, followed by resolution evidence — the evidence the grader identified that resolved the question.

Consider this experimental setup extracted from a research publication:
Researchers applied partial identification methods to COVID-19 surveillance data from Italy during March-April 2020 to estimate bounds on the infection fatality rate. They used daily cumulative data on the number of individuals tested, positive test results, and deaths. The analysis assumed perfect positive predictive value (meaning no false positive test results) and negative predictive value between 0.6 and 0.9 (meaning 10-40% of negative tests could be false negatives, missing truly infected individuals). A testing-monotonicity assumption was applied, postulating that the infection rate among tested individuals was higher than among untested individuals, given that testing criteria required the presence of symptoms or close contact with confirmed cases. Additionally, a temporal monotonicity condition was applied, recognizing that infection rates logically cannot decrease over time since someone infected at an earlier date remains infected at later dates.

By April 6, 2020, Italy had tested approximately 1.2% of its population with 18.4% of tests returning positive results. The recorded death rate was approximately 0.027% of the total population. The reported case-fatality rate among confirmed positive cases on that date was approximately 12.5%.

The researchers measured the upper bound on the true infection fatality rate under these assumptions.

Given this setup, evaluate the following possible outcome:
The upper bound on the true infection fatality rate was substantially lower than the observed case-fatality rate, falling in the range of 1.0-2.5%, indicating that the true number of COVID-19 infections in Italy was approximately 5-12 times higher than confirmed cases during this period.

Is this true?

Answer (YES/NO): NO